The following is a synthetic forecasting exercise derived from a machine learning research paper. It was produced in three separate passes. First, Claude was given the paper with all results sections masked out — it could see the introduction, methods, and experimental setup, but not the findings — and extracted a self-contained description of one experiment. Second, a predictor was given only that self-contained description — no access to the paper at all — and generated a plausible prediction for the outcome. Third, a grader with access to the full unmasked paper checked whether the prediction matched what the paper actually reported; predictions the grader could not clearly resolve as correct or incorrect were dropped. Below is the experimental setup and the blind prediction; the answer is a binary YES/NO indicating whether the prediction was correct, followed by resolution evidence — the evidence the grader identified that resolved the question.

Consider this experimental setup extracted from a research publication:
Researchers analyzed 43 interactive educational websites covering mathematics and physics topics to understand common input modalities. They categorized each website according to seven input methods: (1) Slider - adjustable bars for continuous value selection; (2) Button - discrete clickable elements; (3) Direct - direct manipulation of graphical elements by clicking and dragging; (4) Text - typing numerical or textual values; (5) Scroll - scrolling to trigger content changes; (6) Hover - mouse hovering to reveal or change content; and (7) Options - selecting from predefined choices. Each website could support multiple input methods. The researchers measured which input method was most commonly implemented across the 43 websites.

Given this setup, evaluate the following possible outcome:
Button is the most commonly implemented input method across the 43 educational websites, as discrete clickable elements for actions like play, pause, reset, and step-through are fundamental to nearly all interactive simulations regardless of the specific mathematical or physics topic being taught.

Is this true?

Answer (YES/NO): NO